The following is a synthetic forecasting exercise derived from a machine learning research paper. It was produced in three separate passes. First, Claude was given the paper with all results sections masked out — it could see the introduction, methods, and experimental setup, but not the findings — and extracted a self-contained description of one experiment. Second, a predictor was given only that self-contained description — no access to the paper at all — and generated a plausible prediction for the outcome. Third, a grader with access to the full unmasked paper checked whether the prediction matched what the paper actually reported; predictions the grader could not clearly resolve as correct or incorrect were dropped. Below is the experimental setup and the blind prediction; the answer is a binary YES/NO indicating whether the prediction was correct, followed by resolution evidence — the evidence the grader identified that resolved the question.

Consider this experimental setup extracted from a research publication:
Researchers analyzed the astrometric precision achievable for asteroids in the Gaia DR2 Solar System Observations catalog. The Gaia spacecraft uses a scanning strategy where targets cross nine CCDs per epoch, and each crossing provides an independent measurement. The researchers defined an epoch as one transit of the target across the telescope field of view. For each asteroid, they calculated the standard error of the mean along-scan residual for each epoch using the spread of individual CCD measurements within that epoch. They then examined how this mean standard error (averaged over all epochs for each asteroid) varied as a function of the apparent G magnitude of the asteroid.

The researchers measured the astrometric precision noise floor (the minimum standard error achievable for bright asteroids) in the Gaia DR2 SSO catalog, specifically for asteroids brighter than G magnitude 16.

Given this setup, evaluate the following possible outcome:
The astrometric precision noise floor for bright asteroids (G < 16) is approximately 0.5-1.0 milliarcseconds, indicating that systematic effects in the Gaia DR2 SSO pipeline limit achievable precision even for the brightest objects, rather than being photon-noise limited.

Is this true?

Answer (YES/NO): NO